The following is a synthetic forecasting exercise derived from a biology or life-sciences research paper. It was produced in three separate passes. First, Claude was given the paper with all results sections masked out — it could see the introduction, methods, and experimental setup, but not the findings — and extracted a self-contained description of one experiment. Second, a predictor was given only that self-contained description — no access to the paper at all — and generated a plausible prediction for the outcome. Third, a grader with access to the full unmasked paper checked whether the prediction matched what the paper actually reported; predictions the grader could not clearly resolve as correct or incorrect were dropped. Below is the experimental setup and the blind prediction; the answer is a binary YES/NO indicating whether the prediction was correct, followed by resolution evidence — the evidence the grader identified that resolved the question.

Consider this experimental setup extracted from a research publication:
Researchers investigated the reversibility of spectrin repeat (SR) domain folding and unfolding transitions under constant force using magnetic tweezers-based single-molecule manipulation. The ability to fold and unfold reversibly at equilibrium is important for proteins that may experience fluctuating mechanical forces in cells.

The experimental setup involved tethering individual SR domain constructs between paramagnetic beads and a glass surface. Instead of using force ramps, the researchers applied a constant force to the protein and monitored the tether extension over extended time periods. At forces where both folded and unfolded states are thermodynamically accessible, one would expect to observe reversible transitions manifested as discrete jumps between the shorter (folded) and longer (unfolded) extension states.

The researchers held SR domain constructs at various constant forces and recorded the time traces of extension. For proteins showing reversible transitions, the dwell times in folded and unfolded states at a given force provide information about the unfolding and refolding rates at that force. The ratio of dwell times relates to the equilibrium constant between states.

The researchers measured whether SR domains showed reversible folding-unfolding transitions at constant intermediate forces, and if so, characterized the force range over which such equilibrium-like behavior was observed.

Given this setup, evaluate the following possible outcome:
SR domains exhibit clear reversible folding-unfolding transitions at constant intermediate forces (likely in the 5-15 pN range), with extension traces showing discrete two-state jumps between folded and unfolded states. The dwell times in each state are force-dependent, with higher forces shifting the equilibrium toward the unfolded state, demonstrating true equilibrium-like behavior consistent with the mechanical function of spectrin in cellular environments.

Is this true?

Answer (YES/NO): YES